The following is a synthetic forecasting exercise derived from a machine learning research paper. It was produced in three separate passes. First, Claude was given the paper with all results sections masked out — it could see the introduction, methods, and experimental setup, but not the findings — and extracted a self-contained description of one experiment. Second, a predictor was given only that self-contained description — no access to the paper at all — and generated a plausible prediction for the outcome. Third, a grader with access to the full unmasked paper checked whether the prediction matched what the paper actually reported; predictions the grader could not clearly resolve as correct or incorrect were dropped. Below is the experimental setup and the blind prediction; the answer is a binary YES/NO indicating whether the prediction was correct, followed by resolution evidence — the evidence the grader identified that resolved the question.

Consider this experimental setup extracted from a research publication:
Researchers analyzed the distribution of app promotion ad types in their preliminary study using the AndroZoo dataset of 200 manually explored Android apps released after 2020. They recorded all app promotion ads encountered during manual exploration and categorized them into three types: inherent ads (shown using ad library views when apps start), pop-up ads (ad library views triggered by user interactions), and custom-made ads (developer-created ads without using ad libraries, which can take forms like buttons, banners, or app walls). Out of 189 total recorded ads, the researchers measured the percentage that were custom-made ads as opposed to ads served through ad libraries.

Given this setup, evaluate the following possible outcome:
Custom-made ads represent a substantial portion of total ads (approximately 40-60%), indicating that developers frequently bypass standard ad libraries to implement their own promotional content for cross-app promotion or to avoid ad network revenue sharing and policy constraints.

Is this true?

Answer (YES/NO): NO